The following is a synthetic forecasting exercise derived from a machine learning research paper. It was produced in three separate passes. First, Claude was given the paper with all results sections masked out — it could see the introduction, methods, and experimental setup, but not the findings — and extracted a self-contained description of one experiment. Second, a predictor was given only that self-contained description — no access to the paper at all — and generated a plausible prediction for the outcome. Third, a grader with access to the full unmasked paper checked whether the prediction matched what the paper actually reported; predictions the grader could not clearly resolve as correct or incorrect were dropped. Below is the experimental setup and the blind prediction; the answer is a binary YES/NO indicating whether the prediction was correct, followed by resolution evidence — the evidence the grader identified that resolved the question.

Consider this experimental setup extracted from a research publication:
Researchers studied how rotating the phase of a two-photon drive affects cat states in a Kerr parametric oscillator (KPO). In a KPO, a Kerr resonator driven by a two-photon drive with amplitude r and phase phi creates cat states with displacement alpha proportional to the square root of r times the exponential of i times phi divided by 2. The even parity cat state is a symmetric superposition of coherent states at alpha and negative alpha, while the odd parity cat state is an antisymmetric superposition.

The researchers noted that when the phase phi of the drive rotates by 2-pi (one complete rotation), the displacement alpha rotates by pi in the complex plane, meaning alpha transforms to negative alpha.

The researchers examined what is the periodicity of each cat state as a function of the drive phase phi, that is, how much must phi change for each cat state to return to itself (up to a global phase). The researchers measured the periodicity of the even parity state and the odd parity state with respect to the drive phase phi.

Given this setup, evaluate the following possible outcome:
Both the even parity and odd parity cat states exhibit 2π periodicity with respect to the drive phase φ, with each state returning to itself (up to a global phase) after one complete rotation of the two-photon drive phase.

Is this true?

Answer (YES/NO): NO